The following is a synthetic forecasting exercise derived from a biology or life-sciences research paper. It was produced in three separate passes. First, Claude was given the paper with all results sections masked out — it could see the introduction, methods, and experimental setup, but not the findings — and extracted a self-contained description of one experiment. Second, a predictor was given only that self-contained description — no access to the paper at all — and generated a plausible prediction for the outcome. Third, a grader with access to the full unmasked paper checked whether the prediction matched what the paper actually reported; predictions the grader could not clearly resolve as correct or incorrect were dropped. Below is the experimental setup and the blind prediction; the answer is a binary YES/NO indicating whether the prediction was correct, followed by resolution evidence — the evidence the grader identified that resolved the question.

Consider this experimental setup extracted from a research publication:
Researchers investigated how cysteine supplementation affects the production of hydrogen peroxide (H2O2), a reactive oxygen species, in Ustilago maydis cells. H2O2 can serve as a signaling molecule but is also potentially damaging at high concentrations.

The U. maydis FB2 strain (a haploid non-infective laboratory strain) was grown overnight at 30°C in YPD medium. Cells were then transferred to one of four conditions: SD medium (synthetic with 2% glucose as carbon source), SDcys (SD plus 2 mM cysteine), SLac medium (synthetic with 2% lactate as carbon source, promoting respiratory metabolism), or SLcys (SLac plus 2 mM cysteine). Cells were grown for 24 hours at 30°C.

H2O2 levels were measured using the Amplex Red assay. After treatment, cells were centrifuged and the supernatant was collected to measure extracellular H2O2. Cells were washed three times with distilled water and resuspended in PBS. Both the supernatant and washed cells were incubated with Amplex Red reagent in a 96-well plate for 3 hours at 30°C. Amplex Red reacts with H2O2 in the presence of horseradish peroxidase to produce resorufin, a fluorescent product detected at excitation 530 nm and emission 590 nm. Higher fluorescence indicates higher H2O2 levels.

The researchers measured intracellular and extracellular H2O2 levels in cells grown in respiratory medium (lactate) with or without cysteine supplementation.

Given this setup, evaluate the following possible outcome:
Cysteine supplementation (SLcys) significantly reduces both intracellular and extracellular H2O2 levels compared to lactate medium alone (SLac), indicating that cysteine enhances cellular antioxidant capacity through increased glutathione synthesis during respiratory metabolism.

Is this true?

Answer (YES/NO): NO